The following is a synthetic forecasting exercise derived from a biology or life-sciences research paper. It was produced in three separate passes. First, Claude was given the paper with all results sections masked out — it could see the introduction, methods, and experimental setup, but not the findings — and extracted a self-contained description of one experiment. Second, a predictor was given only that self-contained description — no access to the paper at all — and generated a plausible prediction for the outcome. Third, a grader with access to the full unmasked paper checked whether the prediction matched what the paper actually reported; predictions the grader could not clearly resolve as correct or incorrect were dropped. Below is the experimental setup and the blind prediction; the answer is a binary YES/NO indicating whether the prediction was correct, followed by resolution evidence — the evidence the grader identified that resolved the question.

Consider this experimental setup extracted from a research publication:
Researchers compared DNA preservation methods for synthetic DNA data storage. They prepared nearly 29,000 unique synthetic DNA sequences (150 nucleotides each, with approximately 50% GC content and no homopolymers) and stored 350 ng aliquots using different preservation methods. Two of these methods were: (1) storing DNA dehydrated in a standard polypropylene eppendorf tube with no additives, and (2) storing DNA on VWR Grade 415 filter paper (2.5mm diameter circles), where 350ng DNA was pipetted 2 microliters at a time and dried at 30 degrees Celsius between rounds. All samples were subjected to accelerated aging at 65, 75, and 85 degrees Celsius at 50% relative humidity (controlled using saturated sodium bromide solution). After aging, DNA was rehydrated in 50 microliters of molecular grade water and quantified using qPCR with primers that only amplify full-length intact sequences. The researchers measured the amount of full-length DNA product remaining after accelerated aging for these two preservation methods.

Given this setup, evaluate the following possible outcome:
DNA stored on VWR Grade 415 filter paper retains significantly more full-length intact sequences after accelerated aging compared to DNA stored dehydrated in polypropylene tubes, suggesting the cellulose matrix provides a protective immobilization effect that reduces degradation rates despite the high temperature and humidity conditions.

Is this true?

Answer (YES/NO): YES